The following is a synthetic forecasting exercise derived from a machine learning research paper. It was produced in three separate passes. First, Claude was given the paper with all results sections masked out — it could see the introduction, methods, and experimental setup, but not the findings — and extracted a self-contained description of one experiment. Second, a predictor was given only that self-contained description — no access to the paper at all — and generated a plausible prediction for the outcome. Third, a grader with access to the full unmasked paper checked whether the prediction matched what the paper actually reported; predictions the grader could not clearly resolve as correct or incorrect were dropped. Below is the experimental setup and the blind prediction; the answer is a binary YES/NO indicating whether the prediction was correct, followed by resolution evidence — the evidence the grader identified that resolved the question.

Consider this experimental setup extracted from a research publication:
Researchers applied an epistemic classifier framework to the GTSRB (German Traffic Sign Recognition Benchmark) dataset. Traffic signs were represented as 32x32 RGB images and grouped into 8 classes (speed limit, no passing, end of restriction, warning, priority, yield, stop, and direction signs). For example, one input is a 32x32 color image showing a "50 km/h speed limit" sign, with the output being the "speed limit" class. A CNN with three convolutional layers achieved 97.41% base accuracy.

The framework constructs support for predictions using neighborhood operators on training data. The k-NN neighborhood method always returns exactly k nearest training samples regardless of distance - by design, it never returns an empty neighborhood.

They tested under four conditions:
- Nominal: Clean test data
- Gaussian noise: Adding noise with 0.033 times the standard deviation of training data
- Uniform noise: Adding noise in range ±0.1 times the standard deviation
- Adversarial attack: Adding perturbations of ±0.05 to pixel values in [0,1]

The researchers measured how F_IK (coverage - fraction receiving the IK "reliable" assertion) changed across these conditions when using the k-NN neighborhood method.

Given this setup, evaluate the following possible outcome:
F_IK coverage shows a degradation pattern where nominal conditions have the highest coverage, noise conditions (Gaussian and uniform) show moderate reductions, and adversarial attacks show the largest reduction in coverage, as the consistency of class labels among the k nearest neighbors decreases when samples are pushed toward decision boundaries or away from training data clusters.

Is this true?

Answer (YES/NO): YES